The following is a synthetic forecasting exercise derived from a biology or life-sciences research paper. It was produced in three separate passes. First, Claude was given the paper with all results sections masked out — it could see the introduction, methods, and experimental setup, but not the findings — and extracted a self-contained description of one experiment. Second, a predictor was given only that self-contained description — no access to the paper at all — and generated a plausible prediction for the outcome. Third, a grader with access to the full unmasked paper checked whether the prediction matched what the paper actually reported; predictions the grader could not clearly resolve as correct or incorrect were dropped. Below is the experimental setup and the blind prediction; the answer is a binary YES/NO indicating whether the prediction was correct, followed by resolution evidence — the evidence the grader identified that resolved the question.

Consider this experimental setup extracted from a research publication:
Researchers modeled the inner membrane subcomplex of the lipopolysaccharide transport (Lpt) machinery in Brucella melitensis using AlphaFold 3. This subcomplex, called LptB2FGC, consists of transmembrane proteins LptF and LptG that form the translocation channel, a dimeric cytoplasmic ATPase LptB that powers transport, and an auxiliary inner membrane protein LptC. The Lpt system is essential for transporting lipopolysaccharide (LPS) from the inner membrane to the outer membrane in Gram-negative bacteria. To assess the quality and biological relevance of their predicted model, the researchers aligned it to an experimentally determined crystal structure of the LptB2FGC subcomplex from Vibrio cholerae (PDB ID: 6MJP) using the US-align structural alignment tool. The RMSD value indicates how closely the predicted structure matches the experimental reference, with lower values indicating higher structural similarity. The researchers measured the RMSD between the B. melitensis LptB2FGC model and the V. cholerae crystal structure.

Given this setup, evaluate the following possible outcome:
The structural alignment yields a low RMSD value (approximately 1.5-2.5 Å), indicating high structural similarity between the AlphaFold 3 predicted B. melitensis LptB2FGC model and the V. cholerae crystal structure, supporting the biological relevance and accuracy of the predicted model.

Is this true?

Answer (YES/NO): NO